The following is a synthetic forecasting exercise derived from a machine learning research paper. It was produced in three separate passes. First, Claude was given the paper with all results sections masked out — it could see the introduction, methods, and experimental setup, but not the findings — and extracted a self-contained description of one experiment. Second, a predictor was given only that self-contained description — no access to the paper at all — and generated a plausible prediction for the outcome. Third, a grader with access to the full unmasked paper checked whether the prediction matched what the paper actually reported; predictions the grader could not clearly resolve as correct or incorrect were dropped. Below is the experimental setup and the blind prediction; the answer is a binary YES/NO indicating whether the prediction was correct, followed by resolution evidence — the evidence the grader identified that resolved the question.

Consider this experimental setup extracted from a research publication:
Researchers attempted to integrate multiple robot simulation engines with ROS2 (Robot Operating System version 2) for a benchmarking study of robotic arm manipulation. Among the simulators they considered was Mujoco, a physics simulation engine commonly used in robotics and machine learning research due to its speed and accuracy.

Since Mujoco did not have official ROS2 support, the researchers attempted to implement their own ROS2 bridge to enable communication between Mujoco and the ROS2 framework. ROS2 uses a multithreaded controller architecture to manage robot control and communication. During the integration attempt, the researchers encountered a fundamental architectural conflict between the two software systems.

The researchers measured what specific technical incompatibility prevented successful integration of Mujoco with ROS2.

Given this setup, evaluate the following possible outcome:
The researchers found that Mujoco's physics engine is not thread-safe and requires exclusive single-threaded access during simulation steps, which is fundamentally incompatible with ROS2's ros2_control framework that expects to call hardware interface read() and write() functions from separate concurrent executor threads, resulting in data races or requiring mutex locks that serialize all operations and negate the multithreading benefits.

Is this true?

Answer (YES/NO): YES